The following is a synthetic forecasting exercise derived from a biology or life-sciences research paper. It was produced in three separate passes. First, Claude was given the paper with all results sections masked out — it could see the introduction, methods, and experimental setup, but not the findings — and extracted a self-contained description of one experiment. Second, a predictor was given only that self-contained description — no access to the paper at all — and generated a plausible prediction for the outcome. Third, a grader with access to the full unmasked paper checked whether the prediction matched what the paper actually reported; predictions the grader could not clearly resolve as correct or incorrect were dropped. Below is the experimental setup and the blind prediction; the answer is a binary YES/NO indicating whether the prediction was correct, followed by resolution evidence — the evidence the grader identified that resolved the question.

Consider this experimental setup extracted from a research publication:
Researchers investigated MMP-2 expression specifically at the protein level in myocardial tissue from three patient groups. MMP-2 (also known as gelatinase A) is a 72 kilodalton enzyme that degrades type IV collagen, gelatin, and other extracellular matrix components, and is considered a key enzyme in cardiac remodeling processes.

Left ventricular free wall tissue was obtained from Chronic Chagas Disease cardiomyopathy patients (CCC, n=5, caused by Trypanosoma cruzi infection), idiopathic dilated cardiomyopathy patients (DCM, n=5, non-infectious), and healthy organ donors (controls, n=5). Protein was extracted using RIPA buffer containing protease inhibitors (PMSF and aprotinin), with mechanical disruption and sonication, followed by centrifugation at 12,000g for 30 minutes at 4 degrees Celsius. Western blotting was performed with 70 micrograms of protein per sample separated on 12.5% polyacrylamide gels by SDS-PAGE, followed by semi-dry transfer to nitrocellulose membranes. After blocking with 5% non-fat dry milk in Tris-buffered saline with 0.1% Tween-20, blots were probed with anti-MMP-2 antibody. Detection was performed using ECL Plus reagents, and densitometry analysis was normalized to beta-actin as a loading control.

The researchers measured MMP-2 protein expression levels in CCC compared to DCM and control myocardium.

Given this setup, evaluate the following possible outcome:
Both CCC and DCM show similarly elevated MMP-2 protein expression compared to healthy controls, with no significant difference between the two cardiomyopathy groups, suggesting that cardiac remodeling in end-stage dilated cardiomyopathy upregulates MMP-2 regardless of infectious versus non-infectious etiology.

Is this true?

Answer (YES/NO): YES